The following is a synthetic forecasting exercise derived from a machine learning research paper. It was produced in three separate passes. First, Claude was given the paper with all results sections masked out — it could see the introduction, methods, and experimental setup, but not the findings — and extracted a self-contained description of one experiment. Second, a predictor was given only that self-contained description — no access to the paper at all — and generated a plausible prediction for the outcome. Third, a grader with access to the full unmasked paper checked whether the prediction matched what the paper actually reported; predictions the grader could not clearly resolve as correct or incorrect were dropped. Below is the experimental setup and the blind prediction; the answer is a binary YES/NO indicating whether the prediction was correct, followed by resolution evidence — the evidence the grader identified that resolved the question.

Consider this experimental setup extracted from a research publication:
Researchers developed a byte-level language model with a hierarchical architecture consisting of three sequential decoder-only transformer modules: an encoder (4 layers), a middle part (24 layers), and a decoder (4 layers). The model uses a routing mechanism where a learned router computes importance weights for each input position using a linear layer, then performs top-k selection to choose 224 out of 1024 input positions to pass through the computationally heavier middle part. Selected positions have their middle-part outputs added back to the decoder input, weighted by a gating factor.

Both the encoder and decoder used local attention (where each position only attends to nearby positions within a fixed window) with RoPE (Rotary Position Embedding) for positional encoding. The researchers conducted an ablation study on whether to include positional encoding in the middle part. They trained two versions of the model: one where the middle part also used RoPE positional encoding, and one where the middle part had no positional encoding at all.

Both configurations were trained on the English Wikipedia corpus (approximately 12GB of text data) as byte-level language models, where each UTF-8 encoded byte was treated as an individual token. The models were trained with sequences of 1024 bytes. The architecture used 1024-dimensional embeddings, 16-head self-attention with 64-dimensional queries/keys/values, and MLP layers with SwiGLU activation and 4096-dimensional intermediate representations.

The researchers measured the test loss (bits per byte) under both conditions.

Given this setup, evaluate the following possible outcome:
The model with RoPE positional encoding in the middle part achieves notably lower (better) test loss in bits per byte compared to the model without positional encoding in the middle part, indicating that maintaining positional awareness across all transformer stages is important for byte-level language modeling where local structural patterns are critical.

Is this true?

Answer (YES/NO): NO